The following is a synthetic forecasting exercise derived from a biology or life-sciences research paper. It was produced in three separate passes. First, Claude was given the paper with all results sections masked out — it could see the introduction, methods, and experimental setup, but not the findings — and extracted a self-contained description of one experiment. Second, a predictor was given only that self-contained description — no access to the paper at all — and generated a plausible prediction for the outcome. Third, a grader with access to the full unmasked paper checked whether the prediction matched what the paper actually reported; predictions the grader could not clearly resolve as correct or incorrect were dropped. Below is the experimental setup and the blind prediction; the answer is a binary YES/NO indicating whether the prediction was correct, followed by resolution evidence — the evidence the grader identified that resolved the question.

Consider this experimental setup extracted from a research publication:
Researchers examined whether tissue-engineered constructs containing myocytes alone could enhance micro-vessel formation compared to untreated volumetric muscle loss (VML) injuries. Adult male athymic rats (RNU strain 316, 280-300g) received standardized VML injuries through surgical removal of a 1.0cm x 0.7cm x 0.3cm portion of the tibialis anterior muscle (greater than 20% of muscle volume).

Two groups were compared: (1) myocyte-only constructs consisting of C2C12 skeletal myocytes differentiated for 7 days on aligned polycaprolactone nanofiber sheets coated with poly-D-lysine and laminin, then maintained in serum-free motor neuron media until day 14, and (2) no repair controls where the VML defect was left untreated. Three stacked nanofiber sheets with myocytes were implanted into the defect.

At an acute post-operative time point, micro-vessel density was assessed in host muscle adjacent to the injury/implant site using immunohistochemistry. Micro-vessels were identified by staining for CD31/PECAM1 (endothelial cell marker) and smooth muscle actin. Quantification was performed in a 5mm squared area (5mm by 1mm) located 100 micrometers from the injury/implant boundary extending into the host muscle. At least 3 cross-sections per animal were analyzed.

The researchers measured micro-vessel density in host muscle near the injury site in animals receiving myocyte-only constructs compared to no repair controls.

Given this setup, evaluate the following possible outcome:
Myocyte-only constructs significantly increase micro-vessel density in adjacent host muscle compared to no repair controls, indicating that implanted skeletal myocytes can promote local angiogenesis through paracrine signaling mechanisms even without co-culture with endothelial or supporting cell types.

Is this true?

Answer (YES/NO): NO